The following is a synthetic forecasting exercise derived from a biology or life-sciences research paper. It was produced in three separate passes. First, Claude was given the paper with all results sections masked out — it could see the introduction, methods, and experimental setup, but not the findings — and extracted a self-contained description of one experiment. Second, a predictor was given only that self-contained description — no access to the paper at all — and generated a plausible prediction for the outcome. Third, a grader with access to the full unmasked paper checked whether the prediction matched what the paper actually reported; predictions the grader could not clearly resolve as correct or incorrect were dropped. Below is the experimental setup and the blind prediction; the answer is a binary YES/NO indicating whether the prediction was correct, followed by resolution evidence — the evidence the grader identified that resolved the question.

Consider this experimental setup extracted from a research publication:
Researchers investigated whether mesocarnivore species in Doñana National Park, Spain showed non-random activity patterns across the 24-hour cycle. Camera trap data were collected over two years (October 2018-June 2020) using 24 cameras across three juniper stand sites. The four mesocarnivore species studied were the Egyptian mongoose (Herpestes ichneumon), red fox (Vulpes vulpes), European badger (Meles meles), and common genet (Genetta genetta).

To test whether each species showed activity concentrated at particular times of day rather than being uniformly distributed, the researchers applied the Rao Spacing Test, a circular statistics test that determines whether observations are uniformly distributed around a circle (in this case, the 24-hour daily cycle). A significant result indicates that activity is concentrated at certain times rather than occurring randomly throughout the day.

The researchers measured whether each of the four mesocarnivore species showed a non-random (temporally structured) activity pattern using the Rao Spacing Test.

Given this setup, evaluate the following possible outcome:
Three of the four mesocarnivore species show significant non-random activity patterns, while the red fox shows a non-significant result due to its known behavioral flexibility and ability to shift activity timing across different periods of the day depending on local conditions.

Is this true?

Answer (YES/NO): NO